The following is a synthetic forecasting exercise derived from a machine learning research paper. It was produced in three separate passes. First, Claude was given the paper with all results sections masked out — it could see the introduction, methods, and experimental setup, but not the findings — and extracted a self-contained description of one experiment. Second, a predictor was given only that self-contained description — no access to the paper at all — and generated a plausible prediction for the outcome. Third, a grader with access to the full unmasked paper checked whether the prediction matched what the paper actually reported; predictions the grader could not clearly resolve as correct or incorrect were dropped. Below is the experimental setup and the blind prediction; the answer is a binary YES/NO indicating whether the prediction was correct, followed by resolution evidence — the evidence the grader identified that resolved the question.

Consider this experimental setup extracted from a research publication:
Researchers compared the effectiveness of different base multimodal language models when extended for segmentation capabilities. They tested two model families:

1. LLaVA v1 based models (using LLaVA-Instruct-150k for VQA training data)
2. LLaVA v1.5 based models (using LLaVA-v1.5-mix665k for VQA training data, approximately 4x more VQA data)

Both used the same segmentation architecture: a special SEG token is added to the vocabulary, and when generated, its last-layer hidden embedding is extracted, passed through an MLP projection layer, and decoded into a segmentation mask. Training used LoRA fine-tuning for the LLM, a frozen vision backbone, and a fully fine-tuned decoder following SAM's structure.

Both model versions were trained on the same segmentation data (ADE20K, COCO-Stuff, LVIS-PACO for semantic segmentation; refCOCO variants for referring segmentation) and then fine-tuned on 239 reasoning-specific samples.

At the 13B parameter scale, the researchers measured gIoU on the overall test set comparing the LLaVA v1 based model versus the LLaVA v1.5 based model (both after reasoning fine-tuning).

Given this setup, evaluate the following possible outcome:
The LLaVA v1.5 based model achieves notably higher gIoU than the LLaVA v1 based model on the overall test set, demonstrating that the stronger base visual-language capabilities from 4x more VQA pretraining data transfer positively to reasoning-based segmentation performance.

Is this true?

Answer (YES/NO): YES